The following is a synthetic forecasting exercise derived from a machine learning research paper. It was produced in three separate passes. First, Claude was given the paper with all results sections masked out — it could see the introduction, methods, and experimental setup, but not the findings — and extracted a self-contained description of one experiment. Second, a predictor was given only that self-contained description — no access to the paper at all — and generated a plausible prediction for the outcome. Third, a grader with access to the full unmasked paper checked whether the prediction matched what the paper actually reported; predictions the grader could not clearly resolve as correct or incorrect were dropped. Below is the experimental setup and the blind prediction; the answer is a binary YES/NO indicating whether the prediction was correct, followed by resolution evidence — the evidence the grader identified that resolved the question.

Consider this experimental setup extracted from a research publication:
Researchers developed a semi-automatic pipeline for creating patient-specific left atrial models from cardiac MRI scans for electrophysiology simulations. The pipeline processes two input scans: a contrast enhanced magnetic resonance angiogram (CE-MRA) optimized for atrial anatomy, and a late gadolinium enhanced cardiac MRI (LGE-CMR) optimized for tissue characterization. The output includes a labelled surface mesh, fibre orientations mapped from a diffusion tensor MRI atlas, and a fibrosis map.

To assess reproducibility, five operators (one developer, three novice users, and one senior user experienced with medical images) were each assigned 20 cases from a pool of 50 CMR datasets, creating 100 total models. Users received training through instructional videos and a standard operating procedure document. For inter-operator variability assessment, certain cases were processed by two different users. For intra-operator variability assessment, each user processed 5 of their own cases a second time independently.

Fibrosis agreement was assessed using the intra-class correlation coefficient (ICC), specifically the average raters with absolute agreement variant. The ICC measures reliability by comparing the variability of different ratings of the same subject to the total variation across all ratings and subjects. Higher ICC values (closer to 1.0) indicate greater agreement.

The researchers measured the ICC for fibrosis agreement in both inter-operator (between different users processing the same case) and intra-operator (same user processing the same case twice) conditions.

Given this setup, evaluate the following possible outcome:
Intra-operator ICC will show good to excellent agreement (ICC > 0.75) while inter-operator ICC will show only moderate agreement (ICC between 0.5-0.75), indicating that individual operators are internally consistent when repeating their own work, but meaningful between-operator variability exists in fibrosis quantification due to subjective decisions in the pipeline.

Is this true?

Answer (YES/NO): NO